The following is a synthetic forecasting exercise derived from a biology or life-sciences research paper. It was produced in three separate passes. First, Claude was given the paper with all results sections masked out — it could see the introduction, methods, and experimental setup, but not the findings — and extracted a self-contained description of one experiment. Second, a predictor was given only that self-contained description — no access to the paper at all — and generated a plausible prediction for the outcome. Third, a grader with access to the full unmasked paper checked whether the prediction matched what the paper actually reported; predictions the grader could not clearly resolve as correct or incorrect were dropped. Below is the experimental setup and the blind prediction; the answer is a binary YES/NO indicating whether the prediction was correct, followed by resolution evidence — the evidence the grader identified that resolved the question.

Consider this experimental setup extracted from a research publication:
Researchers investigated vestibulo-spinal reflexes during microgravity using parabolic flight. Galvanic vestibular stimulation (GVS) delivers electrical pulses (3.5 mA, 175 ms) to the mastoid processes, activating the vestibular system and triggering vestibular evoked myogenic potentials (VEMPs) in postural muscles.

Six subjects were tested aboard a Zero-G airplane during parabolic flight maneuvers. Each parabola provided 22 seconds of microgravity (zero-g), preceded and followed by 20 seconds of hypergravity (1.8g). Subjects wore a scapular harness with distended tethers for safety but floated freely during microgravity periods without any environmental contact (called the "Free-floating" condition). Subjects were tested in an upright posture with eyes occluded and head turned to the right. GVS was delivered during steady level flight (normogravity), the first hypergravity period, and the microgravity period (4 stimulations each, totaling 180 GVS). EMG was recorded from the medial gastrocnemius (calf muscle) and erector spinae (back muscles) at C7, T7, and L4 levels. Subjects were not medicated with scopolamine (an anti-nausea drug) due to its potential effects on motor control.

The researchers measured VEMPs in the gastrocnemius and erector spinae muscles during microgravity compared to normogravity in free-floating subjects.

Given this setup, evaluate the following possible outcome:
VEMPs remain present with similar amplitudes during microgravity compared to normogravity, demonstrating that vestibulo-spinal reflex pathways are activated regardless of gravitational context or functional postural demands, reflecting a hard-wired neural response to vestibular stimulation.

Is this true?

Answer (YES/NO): NO